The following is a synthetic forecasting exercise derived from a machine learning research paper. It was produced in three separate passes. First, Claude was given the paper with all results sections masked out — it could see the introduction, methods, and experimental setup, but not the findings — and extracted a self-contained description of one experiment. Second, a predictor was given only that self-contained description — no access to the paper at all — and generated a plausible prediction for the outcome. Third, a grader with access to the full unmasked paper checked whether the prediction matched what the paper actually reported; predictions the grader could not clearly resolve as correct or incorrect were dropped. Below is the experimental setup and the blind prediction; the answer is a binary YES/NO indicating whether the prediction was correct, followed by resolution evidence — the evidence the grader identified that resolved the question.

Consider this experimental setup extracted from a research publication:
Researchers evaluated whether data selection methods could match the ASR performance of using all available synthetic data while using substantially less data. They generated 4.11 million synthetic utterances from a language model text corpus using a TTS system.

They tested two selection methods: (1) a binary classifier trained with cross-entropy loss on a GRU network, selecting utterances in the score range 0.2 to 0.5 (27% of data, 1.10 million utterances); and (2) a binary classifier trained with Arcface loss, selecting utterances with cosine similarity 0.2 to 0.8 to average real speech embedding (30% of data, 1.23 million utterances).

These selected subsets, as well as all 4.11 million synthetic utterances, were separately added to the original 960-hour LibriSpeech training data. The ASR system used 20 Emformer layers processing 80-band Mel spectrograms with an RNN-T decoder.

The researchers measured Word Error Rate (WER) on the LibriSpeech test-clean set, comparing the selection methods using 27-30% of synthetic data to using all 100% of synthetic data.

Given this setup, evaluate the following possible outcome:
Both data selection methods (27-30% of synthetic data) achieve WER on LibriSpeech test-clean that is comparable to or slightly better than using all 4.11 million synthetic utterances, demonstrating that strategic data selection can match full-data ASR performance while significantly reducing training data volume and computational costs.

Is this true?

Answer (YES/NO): YES